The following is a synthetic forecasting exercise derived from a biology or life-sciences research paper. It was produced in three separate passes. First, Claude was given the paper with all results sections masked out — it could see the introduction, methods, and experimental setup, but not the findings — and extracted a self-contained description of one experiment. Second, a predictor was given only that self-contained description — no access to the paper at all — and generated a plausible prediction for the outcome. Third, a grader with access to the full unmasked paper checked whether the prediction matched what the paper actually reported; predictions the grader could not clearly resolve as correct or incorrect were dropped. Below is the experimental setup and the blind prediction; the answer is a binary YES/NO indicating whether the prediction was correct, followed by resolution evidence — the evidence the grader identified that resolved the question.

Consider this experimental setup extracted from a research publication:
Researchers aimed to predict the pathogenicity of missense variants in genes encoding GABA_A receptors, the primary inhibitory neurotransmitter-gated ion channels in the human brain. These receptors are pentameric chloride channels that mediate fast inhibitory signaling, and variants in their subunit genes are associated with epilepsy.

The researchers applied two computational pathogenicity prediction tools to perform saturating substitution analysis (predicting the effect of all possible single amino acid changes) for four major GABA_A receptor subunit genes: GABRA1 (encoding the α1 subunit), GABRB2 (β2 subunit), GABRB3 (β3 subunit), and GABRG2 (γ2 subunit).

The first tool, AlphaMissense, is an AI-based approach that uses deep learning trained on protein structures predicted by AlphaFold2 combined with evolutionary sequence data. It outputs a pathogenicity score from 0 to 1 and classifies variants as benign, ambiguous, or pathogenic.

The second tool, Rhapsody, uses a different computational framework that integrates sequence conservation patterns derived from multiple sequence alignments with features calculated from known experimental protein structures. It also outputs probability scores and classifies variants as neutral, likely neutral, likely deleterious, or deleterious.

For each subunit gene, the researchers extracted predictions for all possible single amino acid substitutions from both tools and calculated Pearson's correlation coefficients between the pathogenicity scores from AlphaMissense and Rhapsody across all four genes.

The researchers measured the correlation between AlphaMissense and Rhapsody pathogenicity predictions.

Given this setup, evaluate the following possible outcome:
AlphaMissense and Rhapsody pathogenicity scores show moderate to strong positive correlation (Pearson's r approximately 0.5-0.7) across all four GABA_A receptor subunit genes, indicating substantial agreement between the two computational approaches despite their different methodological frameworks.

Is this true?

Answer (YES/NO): YES